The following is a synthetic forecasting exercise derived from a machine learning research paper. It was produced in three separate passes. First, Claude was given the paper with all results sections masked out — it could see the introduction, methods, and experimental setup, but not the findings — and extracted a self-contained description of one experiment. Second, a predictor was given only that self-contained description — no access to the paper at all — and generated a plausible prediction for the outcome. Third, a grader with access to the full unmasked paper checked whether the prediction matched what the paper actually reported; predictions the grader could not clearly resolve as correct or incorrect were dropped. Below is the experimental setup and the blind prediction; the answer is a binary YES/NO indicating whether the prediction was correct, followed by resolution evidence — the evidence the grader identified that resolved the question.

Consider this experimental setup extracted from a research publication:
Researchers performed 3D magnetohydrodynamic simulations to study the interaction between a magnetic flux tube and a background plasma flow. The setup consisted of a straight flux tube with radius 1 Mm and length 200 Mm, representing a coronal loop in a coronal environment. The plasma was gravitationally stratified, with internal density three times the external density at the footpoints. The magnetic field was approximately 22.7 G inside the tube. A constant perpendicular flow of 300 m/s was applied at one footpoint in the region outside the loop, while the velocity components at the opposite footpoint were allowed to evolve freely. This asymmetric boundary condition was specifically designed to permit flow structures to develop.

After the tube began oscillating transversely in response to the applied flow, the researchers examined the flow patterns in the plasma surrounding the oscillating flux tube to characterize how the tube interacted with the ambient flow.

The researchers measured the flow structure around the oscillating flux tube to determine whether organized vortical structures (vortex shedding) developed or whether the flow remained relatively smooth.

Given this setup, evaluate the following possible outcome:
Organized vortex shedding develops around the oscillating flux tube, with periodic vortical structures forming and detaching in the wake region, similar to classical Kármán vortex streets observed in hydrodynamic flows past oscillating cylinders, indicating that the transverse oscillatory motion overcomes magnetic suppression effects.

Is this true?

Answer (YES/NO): NO